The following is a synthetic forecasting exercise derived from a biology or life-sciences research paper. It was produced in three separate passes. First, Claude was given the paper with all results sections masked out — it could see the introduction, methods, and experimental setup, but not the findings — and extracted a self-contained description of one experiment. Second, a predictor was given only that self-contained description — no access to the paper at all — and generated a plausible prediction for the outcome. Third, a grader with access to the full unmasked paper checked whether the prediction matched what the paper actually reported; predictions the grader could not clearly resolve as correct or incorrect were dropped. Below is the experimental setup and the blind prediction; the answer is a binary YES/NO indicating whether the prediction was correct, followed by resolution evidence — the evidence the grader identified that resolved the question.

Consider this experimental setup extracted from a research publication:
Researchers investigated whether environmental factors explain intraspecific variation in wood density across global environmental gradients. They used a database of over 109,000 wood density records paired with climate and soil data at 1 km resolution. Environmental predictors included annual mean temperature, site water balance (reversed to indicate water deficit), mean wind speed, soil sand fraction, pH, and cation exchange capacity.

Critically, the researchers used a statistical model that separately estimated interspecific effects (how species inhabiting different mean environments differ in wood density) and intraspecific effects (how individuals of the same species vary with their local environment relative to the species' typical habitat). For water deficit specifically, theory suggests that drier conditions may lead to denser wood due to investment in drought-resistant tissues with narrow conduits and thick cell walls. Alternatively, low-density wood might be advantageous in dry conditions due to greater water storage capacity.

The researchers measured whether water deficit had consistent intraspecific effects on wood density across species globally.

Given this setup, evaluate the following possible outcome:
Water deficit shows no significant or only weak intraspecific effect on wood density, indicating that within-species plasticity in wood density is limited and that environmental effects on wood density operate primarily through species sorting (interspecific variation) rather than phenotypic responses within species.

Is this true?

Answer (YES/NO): NO